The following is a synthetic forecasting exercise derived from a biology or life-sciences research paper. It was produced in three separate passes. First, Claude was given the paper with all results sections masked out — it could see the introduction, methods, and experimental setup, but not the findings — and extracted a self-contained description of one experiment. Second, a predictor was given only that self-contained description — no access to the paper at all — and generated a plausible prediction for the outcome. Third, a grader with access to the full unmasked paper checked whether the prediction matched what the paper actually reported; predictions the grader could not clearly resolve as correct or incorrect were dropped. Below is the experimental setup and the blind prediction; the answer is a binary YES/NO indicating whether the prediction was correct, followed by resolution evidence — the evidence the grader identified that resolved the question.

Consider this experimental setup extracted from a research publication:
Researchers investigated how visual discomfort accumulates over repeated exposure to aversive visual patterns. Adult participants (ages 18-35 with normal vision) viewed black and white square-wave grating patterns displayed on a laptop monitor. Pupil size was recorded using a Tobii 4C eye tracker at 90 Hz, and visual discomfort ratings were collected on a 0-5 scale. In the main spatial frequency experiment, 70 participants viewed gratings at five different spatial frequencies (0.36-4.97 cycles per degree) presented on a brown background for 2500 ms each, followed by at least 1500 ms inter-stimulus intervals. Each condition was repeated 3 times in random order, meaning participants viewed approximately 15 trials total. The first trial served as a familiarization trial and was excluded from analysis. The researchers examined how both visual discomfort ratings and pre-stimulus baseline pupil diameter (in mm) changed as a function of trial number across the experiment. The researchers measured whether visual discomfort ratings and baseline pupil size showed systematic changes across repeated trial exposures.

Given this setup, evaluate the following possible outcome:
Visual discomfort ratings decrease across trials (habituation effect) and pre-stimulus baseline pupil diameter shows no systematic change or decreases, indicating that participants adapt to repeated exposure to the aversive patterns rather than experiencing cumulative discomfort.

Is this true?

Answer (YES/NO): NO